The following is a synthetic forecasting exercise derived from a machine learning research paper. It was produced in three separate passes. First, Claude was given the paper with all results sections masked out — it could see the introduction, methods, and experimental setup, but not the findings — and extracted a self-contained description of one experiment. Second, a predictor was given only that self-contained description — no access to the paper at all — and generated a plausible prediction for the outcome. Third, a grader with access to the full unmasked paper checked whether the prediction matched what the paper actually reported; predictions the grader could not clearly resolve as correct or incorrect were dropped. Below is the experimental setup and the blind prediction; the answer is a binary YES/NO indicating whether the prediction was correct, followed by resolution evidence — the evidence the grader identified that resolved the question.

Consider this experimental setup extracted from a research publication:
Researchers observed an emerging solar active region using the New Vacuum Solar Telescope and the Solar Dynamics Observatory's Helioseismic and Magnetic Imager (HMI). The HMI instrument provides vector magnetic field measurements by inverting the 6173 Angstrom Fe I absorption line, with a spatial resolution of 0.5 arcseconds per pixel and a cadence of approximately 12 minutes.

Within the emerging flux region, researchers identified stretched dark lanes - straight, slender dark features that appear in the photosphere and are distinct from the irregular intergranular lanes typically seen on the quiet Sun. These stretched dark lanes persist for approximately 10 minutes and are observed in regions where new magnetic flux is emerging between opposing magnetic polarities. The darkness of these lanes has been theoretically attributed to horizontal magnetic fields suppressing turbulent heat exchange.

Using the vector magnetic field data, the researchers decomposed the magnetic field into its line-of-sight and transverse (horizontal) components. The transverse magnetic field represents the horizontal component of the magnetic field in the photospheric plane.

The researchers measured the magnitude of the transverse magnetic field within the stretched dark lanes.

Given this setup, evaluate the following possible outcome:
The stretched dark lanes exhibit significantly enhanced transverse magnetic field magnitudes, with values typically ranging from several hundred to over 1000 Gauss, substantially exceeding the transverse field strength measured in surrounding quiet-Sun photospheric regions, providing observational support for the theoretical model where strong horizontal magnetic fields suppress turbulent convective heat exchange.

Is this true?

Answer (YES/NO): NO